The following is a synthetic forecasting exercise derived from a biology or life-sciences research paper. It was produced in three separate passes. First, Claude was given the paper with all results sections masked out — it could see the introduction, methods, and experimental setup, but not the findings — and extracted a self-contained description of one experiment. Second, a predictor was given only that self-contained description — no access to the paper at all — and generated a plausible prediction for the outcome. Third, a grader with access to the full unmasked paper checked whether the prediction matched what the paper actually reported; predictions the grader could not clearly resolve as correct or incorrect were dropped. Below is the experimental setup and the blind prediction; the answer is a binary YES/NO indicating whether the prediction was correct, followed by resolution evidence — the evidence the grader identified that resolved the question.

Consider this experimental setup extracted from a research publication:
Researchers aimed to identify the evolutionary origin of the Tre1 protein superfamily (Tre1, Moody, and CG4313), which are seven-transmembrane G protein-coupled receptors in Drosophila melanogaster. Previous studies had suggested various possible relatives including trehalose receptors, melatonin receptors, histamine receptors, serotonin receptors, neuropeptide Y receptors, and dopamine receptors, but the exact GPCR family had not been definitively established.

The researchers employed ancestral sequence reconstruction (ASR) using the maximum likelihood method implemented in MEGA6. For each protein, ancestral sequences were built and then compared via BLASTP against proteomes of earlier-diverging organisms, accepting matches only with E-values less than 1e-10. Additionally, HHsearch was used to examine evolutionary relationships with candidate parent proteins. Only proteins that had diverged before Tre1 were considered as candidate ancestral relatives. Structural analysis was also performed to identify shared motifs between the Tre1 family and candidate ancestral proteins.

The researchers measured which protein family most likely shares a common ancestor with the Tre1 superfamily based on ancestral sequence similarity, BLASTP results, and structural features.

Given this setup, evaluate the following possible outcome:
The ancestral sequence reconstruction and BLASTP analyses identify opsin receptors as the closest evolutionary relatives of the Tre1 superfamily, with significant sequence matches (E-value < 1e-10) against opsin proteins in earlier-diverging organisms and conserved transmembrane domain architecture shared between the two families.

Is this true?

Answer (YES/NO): YES